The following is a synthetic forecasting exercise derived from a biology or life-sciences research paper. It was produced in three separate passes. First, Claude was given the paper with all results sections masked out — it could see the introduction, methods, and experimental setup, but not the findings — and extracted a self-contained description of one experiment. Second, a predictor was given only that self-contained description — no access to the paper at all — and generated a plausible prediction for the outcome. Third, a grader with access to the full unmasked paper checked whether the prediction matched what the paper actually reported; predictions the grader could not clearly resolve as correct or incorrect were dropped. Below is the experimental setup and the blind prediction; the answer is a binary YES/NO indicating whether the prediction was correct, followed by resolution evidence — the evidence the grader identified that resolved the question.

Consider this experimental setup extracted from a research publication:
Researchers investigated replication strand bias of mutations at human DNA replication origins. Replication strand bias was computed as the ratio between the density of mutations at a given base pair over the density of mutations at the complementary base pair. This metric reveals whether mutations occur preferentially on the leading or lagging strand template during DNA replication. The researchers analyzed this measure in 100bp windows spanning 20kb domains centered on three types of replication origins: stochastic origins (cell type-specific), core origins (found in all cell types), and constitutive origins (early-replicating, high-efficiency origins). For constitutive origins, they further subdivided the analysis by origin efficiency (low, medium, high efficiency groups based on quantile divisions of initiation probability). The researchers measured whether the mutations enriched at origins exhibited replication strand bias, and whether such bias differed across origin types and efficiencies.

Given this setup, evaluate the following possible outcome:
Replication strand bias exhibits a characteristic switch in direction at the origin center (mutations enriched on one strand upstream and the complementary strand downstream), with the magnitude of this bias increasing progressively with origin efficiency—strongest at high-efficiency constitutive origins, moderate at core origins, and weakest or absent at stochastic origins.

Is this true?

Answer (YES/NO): NO